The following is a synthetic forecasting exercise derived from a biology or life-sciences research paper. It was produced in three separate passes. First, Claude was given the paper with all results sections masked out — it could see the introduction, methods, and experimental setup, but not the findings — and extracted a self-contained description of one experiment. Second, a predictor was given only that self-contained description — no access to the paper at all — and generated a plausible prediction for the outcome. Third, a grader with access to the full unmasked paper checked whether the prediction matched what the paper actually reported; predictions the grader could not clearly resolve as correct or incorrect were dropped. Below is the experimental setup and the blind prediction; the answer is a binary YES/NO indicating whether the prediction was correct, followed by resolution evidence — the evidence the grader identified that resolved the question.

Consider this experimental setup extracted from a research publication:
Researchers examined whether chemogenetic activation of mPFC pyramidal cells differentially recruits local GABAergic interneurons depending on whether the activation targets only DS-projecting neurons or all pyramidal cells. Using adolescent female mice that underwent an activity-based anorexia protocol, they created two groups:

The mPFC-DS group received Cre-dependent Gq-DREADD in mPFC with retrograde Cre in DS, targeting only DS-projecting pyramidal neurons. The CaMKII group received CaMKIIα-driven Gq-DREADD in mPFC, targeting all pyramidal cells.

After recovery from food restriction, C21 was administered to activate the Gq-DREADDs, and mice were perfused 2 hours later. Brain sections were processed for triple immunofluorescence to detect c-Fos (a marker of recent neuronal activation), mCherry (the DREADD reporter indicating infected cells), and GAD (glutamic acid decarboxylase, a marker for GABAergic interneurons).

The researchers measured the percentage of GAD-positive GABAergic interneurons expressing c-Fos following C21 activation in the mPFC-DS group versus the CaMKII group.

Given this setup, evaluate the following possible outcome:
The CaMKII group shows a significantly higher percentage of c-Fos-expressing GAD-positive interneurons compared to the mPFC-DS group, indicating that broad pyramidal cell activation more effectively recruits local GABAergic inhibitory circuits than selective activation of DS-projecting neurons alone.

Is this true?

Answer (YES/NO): NO